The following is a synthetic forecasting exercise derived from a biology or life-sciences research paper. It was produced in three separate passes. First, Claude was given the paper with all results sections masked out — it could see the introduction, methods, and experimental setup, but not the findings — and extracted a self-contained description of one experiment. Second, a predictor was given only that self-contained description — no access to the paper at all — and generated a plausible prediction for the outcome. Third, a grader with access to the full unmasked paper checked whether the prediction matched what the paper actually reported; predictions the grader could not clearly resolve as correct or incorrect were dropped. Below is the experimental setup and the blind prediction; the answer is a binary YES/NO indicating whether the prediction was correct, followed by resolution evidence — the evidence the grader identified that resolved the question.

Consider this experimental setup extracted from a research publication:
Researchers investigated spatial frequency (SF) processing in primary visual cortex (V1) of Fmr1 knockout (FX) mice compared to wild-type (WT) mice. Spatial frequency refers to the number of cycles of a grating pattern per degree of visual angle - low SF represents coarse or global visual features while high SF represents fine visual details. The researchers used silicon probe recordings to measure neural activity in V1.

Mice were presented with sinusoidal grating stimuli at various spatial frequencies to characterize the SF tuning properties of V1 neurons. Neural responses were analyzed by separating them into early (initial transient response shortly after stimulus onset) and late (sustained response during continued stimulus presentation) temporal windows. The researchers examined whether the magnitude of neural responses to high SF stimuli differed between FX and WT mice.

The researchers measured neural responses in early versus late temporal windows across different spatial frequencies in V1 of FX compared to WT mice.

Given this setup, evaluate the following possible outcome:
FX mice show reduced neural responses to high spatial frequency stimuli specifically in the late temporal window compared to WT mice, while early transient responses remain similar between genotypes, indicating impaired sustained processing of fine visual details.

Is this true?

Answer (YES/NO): NO